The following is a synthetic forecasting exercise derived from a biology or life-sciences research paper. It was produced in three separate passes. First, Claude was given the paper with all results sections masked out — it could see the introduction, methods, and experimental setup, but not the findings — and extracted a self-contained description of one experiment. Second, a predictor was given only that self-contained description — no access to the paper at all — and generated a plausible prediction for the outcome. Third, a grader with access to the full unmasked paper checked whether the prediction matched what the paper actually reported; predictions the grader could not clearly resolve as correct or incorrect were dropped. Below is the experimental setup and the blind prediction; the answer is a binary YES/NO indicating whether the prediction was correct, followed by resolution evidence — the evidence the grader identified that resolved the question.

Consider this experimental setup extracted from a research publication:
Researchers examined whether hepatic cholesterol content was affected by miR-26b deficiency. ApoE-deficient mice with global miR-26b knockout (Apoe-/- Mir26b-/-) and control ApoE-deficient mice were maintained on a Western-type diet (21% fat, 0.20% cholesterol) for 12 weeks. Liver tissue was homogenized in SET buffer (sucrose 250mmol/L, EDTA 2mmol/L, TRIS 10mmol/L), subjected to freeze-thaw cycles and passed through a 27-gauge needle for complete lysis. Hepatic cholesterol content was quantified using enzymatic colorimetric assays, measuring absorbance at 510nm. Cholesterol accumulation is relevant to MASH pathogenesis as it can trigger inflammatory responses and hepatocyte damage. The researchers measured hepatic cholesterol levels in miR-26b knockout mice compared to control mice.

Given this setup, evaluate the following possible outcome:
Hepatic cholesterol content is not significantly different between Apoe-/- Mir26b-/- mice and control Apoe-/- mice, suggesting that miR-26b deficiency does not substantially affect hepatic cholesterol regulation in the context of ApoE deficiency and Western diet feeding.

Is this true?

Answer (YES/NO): NO